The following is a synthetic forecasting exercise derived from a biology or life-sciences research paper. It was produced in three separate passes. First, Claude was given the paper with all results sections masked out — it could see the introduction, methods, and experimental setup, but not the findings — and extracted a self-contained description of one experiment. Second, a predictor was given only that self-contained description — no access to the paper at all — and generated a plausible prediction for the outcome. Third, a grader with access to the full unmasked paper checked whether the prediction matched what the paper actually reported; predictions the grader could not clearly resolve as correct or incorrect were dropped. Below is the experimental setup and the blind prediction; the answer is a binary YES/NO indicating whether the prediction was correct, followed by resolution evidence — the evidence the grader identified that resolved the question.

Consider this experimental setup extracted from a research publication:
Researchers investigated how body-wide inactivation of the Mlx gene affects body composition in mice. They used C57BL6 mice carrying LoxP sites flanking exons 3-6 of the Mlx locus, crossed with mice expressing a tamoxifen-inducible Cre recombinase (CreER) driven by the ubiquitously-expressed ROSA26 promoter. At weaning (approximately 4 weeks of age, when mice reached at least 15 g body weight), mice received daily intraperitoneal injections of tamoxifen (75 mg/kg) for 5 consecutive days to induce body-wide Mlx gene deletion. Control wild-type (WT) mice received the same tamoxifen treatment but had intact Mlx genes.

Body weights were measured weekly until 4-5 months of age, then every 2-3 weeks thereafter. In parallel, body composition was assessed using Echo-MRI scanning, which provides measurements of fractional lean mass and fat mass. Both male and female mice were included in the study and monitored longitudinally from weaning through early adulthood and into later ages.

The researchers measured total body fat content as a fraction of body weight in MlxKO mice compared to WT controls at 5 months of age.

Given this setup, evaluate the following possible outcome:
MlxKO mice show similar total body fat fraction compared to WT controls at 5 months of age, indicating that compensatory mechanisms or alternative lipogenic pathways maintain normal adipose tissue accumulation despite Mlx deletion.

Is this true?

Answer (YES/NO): YES